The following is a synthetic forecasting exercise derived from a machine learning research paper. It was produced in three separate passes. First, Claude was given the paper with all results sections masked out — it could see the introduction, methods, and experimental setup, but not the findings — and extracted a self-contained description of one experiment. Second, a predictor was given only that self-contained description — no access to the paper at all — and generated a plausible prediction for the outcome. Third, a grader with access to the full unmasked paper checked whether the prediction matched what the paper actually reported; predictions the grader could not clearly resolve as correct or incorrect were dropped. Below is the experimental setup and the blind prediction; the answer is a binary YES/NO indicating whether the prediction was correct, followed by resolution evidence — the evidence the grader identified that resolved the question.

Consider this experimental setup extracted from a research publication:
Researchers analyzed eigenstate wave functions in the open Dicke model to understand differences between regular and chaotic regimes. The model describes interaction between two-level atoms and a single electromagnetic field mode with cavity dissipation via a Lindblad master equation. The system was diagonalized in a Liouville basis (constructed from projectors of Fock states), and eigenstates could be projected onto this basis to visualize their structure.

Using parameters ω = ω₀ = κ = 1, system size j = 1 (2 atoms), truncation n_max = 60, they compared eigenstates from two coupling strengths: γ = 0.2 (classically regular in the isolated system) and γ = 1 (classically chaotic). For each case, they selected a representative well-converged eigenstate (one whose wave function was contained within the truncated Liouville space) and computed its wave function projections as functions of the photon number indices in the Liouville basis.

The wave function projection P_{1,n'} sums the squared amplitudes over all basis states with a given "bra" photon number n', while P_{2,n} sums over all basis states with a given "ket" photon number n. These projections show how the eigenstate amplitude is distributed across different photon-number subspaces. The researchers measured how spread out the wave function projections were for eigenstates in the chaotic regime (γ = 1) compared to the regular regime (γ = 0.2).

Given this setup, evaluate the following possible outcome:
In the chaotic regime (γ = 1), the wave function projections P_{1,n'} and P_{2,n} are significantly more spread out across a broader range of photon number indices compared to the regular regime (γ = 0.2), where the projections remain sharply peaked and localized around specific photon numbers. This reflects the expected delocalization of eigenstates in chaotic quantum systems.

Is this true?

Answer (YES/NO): NO